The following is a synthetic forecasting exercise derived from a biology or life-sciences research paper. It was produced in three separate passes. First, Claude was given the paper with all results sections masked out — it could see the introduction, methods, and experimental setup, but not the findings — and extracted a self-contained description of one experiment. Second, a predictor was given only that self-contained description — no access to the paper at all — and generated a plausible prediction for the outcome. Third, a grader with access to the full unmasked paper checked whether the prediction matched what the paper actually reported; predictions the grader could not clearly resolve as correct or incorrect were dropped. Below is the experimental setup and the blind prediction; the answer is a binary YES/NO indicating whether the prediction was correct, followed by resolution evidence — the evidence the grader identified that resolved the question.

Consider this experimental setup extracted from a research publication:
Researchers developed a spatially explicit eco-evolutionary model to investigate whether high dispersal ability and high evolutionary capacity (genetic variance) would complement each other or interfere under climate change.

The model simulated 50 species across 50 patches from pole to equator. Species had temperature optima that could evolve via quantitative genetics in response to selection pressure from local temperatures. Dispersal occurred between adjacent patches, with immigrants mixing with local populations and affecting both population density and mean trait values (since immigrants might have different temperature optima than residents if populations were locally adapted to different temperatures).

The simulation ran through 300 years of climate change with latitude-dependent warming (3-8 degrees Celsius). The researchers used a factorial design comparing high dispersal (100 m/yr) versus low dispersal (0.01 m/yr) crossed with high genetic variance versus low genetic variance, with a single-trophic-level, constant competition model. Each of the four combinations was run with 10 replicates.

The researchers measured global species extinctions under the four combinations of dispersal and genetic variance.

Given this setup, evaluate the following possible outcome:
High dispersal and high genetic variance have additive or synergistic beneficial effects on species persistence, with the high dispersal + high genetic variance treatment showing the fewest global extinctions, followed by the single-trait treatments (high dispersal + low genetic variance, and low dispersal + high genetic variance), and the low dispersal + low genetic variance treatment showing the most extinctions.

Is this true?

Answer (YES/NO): NO